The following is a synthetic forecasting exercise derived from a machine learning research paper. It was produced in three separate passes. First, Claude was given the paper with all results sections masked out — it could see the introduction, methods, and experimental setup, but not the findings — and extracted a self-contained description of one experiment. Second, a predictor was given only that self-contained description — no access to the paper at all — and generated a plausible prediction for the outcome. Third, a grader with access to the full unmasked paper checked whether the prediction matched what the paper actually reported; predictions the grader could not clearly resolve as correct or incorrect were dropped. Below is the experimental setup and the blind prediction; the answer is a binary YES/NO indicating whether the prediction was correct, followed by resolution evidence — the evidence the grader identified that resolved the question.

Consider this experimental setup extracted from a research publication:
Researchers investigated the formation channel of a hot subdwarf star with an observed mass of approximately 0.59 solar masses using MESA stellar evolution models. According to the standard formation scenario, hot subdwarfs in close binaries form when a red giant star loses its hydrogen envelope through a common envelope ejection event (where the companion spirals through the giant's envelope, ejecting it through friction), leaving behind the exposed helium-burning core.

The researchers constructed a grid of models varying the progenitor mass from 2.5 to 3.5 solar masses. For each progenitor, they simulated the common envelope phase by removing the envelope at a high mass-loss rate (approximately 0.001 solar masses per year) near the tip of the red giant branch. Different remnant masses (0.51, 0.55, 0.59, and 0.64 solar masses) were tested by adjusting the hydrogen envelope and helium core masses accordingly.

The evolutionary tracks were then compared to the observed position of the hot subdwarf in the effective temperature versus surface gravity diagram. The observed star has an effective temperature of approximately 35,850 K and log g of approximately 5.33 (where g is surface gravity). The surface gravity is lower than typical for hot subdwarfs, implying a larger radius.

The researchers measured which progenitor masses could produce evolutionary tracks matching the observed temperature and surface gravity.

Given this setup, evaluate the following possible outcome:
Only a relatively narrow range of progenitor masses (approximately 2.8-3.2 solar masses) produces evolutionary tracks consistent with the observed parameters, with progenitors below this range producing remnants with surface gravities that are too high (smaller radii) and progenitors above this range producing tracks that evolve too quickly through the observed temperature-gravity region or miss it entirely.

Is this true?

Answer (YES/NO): NO